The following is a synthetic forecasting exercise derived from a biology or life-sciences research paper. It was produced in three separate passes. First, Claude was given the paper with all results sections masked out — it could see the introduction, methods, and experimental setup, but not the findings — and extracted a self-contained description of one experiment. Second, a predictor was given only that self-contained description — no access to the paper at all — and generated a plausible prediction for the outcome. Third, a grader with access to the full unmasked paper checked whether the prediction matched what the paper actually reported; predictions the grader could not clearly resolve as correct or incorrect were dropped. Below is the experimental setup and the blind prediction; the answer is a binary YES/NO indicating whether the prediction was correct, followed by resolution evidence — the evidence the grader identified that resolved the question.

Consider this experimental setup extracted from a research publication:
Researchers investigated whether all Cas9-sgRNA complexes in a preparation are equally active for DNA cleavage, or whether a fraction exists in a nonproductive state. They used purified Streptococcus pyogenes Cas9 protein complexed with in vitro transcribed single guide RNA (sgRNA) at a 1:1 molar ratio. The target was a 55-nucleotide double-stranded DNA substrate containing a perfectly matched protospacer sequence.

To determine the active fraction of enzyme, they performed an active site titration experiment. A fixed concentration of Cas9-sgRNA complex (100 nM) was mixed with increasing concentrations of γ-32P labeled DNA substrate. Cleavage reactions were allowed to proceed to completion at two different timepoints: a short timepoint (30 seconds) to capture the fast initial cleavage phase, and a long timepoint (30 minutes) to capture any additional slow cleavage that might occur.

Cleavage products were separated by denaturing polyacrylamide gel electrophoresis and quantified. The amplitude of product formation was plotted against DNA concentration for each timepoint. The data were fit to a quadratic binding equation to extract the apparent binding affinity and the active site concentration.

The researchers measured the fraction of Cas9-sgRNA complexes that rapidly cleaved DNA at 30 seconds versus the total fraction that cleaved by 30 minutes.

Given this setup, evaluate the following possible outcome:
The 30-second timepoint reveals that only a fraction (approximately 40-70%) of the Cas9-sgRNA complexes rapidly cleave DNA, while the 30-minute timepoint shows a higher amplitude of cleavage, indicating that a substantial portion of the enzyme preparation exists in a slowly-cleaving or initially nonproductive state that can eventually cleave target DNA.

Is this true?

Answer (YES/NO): NO